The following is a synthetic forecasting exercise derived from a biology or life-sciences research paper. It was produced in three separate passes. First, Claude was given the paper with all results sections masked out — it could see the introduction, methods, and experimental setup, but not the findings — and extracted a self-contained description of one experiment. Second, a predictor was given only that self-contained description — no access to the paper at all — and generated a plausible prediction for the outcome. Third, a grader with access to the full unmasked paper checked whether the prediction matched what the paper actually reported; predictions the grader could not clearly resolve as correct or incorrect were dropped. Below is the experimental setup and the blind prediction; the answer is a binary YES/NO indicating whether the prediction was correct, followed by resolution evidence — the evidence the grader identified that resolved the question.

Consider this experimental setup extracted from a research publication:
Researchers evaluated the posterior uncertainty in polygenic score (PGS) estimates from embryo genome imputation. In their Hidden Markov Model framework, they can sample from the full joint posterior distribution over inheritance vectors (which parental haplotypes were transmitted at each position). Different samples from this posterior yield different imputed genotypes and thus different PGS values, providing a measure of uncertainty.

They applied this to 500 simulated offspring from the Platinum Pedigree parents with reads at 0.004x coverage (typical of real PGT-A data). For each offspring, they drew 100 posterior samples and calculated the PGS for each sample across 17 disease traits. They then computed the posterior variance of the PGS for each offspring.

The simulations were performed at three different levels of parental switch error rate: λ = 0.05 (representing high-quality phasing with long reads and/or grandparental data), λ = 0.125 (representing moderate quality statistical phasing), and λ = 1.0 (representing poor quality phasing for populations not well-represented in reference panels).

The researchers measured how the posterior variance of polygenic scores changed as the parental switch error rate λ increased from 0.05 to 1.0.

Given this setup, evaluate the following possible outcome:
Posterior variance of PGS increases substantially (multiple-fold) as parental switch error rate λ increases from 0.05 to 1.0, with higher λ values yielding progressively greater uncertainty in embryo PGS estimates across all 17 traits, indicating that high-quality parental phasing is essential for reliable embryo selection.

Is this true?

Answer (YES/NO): YES